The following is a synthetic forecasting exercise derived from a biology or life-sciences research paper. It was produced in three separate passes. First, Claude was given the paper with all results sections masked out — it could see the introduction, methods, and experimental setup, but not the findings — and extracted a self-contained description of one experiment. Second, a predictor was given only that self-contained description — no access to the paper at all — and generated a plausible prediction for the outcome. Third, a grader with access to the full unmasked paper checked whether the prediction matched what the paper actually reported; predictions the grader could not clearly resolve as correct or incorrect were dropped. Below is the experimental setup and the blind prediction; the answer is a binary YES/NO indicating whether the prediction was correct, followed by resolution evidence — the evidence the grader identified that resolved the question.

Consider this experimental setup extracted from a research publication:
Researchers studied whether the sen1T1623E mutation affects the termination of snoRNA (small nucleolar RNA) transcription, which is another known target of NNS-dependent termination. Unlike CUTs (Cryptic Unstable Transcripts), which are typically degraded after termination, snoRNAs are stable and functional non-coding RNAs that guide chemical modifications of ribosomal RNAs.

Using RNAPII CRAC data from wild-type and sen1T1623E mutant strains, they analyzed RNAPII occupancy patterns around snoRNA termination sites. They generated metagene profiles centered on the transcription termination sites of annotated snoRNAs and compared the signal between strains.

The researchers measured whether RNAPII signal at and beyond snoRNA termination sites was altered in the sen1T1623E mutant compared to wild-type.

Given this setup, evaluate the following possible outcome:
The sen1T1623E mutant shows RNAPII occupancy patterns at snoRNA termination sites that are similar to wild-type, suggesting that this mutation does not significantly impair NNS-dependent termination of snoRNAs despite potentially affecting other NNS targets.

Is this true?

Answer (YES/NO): NO